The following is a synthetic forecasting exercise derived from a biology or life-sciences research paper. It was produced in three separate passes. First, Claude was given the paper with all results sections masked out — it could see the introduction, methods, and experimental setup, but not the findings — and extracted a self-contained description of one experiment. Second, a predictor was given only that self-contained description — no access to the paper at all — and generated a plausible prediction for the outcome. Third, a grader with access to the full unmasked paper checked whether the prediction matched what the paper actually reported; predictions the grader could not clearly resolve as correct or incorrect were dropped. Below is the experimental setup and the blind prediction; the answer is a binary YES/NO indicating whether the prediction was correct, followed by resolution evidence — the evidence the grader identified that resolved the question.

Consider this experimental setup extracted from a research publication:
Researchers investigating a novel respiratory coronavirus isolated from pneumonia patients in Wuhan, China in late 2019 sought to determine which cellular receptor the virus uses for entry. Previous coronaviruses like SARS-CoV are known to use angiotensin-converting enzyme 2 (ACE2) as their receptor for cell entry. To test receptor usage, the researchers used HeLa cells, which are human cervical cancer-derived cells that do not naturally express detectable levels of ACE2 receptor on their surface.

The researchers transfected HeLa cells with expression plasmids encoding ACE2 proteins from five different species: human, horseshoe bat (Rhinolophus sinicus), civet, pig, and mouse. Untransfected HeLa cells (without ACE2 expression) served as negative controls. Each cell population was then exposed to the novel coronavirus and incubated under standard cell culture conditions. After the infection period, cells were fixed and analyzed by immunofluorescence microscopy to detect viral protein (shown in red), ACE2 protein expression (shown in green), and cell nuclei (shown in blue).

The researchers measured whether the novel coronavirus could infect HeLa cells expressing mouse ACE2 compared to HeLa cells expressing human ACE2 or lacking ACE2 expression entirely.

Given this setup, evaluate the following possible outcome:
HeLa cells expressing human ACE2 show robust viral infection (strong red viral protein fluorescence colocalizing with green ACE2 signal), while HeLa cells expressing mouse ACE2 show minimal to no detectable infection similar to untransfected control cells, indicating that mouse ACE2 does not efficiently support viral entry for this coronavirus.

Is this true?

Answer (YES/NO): YES